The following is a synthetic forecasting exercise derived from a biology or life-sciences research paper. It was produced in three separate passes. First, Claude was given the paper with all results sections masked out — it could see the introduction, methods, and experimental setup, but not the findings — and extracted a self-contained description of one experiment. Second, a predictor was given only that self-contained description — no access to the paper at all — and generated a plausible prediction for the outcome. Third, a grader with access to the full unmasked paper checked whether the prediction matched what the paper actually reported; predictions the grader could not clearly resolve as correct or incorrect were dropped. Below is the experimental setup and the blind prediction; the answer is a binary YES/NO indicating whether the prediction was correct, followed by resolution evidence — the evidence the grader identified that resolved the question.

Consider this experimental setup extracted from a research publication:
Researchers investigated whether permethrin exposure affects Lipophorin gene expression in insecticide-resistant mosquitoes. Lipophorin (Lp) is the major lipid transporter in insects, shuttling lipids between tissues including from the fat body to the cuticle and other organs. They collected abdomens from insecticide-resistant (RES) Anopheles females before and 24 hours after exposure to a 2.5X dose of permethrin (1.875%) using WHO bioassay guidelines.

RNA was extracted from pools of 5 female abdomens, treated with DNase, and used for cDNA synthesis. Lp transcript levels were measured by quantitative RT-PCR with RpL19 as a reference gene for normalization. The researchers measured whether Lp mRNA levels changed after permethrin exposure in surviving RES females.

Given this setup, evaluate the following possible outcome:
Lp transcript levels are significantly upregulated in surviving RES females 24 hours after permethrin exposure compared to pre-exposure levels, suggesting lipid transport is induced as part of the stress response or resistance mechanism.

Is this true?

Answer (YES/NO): NO